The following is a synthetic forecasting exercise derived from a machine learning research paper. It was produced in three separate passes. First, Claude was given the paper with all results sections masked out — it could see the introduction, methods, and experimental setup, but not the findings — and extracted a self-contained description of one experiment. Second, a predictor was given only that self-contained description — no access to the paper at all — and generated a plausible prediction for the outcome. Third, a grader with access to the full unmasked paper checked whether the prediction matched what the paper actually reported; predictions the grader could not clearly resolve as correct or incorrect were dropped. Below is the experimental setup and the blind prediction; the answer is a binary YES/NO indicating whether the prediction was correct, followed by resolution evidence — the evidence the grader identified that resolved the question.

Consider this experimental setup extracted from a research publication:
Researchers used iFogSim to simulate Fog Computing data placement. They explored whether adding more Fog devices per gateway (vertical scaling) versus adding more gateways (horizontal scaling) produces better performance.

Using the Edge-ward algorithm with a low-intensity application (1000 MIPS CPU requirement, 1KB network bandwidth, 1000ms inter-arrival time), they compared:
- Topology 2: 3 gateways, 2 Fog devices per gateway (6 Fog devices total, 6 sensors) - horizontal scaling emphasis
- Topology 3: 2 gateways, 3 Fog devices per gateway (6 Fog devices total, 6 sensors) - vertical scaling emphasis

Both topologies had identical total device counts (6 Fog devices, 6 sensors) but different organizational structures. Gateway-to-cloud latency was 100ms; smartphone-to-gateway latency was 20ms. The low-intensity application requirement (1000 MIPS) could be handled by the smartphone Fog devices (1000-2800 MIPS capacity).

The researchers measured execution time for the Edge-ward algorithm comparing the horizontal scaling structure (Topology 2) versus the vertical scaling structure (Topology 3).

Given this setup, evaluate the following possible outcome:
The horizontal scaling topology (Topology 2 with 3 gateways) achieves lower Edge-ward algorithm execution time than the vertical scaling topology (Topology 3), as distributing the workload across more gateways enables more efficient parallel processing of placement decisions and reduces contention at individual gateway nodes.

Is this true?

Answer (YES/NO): YES